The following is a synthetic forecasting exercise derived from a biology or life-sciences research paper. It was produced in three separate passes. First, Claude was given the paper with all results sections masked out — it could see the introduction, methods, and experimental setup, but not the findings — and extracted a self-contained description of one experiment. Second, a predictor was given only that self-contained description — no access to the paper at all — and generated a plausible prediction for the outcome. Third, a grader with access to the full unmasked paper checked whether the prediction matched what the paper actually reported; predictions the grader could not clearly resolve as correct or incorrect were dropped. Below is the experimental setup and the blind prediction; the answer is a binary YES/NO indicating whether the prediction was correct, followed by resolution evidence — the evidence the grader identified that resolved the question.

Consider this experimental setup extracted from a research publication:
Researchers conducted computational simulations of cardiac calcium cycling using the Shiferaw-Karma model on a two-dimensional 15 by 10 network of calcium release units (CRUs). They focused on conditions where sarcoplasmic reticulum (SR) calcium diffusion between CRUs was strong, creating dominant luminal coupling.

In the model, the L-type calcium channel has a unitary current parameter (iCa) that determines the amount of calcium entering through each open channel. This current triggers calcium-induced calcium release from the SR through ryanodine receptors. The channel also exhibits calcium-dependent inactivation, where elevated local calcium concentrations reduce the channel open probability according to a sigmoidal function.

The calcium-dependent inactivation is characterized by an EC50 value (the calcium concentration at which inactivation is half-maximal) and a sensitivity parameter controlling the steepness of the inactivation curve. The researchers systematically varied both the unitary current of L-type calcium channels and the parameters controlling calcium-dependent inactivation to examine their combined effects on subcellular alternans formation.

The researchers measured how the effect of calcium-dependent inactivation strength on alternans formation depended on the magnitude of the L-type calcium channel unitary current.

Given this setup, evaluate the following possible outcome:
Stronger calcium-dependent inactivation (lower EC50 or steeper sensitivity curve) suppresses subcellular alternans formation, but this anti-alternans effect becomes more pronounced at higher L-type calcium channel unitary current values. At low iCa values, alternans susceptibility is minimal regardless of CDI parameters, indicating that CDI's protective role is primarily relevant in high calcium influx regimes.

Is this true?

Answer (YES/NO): NO